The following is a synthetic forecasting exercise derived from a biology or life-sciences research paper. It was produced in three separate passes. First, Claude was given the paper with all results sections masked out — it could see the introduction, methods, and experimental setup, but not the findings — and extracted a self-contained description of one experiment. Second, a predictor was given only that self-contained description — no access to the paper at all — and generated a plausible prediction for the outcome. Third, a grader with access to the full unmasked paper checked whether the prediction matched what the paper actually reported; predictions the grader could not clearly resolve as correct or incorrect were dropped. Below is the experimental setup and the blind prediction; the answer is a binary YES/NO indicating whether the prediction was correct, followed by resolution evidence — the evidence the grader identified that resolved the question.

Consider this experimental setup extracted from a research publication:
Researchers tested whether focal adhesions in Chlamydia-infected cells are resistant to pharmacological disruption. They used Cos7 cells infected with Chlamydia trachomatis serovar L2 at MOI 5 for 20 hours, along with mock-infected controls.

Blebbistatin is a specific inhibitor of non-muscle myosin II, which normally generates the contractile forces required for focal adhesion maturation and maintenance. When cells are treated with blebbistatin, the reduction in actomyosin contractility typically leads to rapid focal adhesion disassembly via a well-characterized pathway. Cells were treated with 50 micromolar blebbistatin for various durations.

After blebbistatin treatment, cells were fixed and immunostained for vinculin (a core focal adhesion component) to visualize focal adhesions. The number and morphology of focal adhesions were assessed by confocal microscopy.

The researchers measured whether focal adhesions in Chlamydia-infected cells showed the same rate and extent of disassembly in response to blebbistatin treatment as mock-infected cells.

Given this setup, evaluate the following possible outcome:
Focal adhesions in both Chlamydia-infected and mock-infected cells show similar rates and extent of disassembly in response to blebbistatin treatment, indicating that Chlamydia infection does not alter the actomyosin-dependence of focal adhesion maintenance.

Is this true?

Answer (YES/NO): NO